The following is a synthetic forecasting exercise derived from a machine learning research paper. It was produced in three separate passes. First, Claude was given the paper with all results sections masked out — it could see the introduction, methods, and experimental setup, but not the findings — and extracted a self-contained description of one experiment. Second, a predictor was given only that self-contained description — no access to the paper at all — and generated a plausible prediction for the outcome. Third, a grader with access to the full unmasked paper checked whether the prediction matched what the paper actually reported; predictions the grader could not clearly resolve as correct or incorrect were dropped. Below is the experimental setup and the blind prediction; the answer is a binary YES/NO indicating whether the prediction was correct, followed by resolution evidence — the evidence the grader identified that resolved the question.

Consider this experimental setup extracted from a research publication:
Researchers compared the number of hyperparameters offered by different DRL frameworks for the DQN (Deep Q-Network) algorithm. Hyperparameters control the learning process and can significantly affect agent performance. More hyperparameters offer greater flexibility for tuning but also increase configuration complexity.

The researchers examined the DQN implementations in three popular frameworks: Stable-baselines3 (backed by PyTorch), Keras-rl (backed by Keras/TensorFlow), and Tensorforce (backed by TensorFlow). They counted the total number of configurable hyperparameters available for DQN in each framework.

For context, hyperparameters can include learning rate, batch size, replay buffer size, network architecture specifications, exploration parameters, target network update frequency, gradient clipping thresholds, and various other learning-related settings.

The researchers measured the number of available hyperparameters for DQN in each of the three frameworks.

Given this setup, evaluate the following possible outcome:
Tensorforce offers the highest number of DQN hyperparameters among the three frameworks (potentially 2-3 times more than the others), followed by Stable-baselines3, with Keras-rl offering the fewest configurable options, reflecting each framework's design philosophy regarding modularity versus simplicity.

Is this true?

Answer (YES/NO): NO